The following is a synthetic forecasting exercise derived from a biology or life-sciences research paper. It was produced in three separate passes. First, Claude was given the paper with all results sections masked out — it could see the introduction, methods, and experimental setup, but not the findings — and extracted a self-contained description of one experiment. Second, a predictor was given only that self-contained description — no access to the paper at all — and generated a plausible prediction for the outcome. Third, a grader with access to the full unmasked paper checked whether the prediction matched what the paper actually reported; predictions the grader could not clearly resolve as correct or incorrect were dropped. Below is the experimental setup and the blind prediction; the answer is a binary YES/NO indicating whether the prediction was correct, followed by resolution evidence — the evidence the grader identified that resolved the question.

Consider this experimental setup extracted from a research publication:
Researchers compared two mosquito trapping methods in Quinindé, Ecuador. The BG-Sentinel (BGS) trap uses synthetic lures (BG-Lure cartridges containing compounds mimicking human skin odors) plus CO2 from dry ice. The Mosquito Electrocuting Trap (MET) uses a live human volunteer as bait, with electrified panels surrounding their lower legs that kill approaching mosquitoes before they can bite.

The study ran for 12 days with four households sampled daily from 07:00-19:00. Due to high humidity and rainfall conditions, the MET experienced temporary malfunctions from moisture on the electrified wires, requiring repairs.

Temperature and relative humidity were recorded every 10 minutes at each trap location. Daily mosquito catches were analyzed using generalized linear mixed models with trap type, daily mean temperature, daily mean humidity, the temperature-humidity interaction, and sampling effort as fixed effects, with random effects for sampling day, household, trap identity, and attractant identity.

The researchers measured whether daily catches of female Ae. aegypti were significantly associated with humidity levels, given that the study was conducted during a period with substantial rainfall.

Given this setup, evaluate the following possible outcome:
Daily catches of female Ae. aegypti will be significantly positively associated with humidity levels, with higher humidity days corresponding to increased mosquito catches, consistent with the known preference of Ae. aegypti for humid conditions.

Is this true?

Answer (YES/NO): NO